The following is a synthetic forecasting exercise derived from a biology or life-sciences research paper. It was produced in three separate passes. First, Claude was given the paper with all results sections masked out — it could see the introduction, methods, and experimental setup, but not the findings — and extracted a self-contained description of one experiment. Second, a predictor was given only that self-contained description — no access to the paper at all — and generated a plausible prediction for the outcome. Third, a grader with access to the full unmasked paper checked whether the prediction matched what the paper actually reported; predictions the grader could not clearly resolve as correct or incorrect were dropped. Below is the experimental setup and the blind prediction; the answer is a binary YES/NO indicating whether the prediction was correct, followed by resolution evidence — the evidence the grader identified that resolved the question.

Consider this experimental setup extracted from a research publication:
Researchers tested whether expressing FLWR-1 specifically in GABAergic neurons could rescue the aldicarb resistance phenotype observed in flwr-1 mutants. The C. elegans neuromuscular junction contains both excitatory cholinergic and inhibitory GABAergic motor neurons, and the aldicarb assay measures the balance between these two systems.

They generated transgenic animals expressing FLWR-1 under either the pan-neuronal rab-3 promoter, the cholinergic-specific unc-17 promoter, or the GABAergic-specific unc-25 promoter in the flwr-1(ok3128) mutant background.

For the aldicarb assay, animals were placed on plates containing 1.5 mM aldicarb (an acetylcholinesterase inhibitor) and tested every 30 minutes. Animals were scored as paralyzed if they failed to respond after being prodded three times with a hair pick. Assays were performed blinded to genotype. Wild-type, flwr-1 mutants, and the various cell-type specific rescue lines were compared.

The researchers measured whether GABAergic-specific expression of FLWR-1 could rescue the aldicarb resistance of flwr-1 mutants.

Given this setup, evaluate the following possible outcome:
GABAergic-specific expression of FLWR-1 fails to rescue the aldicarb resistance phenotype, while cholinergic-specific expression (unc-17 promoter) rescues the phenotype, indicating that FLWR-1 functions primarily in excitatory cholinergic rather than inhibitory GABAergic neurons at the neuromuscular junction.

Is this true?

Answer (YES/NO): NO